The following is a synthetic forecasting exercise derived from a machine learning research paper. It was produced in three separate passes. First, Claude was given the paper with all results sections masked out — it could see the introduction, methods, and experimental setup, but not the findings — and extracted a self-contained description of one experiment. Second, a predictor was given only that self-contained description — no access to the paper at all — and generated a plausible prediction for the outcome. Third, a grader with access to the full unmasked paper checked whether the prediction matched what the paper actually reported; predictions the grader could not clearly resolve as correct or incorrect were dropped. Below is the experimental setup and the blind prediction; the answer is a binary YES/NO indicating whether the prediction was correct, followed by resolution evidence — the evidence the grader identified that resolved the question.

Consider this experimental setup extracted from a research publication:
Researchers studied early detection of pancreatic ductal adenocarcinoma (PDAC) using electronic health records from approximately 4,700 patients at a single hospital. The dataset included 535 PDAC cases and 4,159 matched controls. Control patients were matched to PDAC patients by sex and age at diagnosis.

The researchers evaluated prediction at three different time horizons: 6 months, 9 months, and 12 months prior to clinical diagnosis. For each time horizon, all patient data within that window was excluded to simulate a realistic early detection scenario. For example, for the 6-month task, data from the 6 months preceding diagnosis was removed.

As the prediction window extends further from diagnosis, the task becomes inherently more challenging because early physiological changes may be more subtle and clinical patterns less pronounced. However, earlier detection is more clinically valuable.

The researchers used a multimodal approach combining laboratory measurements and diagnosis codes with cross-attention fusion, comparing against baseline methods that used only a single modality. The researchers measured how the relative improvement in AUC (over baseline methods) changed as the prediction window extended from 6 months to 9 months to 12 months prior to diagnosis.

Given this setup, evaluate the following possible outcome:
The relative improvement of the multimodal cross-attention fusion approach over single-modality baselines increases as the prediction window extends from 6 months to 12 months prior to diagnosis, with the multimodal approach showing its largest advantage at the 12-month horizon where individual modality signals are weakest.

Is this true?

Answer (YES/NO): NO